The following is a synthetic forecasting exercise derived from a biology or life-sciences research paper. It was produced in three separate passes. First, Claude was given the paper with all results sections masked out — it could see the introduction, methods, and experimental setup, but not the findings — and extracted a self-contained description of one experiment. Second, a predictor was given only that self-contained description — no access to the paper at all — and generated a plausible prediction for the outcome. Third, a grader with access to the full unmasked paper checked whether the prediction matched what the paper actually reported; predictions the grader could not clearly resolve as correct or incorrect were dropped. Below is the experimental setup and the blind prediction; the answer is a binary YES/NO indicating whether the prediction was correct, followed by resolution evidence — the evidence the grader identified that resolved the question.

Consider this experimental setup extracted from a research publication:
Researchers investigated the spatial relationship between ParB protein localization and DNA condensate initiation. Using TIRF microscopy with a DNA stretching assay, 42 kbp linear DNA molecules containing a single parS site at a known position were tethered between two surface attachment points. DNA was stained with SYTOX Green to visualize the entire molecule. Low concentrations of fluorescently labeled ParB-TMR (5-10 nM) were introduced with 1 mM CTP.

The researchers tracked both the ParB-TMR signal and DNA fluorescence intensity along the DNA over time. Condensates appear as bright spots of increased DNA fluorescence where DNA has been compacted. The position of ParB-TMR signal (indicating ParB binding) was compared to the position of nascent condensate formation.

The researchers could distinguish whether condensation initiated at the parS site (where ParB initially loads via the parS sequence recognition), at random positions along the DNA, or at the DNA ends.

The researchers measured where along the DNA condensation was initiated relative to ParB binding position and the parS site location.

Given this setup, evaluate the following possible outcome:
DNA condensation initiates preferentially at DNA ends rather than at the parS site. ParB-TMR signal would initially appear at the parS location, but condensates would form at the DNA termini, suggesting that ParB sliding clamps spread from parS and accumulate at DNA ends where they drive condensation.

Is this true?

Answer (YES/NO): NO